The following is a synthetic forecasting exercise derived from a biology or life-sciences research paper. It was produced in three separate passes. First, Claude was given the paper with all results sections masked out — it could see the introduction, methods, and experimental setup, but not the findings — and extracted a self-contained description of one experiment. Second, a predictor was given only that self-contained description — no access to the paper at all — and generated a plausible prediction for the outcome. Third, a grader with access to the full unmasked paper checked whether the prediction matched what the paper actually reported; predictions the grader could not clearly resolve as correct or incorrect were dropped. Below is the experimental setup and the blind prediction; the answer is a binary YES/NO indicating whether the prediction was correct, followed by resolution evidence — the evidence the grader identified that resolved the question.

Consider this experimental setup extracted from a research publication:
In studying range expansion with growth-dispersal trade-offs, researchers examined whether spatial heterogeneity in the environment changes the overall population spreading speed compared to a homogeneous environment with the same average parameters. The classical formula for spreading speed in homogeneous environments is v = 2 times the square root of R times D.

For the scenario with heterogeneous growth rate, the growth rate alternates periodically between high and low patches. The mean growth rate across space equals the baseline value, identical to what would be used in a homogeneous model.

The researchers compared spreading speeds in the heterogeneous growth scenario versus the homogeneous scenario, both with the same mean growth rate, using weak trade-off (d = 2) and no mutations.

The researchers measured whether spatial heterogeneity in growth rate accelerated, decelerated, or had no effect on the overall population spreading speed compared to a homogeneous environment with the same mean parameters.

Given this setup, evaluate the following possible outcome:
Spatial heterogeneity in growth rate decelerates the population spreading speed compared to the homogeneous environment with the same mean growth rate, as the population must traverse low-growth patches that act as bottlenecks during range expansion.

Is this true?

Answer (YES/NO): NO